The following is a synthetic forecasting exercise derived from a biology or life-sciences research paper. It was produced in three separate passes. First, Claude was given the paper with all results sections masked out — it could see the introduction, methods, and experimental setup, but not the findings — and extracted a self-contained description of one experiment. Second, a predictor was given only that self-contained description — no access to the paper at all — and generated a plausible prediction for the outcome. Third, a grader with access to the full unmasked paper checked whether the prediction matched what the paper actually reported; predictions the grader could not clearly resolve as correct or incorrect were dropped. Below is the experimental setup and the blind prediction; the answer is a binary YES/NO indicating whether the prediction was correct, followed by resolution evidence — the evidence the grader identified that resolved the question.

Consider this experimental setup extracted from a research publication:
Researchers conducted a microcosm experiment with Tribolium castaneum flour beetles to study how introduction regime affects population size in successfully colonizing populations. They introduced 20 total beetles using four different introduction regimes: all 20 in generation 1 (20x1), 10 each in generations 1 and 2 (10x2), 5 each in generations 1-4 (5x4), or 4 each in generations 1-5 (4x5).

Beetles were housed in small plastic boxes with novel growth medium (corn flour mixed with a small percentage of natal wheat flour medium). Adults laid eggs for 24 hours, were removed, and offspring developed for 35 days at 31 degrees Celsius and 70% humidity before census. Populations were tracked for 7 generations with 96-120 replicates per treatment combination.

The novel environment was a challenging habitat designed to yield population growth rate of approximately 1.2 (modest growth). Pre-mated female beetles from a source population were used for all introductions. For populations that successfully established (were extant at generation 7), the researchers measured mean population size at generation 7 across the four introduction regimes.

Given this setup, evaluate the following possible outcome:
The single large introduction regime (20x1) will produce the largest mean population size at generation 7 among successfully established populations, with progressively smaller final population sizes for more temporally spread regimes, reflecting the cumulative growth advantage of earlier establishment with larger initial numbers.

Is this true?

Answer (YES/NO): NO